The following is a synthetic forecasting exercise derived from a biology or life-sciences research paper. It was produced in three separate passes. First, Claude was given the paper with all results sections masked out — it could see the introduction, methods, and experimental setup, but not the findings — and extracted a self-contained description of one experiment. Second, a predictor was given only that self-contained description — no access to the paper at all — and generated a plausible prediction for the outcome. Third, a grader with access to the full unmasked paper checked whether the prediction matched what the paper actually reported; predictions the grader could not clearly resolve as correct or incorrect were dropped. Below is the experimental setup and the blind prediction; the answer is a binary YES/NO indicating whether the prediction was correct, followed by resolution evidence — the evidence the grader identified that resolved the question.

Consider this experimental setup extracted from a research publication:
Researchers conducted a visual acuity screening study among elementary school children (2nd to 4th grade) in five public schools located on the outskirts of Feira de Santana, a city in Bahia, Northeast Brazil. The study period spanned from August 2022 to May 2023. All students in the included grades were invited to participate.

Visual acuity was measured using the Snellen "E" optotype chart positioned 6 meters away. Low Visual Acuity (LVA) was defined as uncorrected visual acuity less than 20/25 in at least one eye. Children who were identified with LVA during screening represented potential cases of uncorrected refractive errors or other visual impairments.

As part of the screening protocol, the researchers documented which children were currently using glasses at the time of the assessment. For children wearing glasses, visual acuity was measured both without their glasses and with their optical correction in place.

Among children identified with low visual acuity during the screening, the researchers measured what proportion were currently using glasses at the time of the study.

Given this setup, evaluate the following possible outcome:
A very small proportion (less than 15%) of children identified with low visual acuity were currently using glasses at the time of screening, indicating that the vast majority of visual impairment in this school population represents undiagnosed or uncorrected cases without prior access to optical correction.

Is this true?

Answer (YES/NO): YES